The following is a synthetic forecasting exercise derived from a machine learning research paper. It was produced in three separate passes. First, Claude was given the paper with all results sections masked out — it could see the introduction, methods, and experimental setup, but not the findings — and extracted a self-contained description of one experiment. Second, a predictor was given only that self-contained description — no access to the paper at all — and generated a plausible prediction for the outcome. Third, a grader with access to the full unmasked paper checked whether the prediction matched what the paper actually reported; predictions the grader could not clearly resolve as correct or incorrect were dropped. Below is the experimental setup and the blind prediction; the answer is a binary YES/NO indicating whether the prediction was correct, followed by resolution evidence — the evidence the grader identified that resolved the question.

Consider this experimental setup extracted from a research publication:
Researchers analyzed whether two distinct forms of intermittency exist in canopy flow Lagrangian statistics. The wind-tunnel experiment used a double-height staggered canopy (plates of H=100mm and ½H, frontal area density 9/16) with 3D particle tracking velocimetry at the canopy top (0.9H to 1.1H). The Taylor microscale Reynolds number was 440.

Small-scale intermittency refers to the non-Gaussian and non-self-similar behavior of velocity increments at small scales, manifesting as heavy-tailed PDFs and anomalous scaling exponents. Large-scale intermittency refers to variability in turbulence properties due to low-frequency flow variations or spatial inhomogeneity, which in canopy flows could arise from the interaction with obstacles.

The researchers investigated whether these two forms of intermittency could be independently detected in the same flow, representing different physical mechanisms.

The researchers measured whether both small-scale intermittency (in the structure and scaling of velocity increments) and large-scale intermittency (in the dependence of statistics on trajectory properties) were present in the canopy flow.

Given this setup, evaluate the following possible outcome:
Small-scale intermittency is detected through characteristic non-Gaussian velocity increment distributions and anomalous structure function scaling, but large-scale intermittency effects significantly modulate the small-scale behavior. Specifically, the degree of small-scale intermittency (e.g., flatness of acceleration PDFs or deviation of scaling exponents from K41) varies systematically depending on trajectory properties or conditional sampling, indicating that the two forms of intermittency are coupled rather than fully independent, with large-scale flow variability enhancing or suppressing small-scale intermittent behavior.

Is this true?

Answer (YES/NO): NO